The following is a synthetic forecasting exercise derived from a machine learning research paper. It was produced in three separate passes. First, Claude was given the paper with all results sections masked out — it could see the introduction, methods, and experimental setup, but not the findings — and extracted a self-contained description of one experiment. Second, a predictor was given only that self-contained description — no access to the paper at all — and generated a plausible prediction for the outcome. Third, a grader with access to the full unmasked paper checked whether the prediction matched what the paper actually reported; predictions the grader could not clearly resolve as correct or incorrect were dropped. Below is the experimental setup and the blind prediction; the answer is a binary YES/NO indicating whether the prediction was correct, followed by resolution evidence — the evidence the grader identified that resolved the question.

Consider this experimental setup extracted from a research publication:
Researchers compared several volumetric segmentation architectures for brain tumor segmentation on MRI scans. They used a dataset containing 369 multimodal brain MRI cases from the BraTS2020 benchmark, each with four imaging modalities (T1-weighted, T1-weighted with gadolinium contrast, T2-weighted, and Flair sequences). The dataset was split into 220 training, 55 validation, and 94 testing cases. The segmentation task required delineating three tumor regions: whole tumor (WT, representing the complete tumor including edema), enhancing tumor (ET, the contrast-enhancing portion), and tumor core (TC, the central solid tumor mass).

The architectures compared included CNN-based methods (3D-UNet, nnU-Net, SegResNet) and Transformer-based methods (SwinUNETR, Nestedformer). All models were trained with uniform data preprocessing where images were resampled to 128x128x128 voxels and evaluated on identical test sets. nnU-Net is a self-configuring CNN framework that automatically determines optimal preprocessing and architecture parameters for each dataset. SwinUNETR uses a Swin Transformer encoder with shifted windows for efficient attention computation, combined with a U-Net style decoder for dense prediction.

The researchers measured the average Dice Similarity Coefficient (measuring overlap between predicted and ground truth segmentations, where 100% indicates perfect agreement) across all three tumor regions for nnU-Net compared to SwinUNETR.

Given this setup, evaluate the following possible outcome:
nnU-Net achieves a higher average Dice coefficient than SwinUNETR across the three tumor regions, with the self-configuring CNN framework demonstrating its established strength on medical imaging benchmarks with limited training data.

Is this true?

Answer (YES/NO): YES